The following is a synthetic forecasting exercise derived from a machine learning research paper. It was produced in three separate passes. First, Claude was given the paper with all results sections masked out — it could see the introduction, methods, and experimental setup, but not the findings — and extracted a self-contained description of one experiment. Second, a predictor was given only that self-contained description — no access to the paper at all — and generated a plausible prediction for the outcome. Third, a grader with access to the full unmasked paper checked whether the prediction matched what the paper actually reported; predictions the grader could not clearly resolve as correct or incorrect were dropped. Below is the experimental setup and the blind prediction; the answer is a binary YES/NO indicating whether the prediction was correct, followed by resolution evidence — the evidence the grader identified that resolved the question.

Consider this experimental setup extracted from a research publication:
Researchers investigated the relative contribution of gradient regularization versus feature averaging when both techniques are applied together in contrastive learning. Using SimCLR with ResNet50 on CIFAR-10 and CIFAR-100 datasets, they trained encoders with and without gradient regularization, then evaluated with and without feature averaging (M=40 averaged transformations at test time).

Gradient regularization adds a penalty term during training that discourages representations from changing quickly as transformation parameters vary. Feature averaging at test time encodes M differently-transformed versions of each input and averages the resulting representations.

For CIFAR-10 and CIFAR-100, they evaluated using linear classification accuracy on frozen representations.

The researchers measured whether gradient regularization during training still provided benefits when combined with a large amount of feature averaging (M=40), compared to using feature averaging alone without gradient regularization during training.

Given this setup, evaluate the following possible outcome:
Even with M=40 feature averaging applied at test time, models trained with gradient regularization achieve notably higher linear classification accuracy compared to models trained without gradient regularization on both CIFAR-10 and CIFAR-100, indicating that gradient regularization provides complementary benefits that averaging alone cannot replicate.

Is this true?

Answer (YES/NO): YES